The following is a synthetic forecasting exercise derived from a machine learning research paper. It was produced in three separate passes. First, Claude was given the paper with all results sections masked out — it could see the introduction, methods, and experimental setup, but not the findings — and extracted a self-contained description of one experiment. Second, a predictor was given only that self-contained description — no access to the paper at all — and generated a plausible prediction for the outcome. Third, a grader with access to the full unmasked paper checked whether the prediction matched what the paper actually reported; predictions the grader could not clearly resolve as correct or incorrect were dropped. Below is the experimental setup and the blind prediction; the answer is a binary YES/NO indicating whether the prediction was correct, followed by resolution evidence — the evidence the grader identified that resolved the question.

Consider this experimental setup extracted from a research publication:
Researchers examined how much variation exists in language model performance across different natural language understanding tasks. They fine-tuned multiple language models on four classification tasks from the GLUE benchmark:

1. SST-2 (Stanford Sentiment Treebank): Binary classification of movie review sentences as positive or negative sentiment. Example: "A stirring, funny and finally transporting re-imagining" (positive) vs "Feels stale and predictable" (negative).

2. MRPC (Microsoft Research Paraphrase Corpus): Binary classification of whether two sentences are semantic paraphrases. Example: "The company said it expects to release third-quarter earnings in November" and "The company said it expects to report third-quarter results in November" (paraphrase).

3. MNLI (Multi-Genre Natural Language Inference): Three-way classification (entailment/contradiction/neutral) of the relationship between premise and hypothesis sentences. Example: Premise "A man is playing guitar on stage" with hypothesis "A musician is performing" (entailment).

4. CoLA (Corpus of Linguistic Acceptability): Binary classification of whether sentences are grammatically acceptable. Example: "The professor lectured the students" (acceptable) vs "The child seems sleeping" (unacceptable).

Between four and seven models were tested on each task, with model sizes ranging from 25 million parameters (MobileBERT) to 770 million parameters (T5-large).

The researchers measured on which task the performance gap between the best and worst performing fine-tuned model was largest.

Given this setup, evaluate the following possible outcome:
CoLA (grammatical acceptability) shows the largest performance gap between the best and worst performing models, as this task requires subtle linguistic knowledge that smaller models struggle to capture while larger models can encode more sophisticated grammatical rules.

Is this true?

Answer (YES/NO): YES